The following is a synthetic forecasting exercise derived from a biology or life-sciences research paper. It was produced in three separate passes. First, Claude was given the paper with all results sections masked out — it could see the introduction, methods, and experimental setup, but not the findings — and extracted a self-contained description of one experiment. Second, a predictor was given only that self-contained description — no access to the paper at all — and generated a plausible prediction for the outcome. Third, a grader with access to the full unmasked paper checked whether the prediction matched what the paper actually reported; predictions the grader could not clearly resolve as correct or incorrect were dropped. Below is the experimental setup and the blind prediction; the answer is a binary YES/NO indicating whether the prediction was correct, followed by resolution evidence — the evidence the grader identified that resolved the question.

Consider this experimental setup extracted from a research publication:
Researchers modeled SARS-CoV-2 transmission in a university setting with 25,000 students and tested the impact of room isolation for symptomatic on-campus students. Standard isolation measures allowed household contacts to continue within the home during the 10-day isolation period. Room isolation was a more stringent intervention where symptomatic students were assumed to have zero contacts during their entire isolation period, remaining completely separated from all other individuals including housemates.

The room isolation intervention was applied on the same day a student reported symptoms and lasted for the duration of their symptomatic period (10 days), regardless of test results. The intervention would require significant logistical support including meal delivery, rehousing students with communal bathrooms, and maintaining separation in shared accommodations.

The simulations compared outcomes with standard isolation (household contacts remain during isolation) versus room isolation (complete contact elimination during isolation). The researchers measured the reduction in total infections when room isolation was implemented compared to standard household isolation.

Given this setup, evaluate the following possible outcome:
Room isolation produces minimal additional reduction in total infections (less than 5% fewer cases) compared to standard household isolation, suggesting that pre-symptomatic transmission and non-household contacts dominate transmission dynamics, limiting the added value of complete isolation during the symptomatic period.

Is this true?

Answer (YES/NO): YES